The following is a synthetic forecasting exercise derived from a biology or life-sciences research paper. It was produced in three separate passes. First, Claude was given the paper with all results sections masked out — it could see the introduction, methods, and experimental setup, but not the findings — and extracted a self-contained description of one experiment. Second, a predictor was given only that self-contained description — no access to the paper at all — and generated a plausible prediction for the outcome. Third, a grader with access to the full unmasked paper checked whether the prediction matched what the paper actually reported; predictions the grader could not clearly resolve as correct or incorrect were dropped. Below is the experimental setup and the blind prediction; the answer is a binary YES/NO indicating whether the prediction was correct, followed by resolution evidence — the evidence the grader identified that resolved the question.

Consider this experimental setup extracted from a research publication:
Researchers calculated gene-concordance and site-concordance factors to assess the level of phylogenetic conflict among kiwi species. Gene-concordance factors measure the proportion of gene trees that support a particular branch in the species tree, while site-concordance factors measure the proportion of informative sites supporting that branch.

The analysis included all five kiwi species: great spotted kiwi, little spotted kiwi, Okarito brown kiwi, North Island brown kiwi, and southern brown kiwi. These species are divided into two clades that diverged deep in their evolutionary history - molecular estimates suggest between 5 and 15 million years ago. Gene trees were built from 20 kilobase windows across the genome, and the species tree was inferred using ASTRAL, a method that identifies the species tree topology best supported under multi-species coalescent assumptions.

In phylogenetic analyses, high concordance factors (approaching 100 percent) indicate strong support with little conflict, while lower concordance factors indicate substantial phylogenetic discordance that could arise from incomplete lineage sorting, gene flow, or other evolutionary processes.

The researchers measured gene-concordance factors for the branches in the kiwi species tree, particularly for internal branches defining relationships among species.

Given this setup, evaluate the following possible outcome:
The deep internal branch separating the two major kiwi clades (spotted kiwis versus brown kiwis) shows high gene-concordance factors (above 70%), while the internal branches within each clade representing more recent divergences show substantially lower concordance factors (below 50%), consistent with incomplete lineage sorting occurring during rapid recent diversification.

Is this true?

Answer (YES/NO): NO